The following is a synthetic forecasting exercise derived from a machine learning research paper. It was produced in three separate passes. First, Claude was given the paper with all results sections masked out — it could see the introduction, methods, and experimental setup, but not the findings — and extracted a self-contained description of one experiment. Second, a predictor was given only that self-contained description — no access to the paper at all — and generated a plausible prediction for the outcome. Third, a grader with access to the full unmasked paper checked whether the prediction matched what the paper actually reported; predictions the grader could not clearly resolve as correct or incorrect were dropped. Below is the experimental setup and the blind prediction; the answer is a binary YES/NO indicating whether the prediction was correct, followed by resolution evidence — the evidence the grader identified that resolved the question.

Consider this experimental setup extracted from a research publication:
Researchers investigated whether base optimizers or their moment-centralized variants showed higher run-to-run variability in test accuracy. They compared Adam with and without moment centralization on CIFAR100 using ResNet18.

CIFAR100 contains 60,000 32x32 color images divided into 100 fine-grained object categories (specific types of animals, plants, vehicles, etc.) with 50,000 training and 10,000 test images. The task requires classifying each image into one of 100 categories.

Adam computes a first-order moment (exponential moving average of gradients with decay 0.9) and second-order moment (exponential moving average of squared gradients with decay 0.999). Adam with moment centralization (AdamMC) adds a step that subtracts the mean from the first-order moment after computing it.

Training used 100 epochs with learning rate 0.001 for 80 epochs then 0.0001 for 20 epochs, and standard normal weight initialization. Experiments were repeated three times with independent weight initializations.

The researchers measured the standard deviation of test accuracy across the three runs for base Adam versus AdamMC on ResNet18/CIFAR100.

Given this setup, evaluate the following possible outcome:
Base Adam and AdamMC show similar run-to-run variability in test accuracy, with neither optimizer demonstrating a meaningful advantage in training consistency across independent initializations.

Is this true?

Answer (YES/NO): NO